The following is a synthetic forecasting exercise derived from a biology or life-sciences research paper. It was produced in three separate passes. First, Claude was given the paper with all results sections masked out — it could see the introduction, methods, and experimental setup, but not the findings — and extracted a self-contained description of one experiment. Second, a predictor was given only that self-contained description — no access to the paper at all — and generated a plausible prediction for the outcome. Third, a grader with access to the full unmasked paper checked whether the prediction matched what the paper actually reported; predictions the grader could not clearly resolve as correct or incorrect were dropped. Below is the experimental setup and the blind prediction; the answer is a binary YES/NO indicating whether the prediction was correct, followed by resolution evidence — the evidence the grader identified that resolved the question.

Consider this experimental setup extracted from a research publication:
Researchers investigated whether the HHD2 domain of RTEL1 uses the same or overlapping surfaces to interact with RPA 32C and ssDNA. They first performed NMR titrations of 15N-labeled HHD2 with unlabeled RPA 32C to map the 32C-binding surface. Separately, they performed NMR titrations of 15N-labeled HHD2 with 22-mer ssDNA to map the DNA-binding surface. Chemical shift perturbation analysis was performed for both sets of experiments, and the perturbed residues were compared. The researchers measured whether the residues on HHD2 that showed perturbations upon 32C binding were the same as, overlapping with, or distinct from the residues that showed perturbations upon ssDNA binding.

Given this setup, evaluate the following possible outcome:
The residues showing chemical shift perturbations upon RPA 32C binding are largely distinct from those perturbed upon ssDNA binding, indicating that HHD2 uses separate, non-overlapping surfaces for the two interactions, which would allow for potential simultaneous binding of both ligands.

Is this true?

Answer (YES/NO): NO